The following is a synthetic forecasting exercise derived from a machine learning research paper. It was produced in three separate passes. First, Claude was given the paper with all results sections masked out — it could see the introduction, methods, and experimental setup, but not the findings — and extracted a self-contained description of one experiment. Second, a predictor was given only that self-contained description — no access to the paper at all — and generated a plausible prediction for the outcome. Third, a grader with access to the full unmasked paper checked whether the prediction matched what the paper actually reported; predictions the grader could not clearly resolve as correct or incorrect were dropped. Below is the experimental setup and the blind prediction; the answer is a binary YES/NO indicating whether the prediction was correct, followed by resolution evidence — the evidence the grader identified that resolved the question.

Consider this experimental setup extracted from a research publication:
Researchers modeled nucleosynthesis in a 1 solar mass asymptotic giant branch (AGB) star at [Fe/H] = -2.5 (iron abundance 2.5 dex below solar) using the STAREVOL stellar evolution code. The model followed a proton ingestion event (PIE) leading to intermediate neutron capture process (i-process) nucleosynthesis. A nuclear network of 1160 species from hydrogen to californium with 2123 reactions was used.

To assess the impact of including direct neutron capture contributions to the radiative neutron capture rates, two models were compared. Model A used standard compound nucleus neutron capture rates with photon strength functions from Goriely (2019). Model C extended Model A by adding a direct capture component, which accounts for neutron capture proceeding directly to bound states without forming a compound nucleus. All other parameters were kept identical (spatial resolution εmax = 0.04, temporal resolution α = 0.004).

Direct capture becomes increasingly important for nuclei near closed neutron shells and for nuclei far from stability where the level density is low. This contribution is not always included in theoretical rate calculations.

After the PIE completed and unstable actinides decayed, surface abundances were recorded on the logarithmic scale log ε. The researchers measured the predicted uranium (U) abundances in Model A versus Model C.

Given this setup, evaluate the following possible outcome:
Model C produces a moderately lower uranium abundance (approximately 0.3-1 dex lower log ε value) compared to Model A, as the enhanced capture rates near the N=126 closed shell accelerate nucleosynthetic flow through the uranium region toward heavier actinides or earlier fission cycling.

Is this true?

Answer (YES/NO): NO